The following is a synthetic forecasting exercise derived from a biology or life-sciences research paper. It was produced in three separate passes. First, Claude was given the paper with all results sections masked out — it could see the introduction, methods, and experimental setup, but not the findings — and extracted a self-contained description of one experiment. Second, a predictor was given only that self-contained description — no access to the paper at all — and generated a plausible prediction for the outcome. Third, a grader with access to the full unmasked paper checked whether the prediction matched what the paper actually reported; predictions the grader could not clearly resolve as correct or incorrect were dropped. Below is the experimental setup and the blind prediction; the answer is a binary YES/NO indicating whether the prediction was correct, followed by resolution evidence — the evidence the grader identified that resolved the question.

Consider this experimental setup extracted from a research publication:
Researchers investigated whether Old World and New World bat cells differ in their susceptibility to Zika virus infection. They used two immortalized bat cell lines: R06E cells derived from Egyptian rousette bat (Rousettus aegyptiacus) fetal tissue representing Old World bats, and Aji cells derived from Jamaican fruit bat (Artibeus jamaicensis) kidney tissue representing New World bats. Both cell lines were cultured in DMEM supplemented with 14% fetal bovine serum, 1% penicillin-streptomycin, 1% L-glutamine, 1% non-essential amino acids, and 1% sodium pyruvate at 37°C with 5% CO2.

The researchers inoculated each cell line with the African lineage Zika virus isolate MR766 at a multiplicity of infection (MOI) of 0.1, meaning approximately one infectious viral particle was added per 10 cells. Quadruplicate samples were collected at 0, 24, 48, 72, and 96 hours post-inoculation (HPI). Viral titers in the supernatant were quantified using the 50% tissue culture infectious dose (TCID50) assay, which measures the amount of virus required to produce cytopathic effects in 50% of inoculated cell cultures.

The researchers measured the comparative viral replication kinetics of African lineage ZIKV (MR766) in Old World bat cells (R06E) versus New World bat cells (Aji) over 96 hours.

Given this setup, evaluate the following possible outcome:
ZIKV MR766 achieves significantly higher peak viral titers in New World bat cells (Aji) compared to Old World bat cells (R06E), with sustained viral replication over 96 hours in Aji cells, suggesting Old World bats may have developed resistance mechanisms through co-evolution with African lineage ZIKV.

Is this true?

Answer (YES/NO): NO